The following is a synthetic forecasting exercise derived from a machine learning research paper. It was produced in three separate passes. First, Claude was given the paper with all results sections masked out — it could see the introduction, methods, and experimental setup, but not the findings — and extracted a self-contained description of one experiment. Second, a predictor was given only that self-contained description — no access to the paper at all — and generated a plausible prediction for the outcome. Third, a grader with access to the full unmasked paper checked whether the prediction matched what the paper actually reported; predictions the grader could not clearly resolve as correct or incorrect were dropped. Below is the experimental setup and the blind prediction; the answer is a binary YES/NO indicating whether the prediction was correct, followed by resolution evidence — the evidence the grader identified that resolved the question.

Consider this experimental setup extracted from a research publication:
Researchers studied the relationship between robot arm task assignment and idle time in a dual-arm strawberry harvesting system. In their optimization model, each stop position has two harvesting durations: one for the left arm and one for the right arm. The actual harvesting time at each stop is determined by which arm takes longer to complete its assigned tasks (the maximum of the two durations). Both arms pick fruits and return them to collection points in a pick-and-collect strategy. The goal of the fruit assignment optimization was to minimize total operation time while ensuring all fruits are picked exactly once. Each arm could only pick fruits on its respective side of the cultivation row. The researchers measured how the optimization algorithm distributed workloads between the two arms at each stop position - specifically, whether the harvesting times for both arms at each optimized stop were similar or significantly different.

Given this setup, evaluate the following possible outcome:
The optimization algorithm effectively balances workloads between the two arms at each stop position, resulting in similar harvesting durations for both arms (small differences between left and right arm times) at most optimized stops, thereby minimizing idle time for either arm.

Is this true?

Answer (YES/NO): NO